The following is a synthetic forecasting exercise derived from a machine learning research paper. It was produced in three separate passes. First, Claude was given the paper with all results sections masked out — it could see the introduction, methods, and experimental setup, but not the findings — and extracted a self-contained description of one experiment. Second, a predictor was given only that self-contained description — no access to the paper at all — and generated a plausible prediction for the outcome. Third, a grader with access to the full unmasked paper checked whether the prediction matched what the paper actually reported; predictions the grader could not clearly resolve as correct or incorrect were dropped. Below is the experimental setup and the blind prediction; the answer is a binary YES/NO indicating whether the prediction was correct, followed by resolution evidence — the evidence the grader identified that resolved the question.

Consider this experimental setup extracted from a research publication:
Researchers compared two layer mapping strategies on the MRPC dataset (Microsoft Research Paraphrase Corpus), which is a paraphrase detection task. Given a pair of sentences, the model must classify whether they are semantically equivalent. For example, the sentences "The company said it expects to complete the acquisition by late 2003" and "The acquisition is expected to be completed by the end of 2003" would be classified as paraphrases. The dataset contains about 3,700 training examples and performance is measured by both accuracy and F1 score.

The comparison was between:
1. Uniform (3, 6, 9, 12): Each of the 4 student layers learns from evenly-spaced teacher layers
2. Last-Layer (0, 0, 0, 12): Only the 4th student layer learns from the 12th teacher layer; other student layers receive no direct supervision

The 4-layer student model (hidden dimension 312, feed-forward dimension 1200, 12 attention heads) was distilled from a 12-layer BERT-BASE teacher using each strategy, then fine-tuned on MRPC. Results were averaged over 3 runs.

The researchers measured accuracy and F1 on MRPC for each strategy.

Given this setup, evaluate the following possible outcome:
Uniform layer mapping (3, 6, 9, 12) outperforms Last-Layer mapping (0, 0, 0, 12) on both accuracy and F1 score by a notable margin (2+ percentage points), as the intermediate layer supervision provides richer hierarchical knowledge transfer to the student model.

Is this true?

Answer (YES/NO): NO